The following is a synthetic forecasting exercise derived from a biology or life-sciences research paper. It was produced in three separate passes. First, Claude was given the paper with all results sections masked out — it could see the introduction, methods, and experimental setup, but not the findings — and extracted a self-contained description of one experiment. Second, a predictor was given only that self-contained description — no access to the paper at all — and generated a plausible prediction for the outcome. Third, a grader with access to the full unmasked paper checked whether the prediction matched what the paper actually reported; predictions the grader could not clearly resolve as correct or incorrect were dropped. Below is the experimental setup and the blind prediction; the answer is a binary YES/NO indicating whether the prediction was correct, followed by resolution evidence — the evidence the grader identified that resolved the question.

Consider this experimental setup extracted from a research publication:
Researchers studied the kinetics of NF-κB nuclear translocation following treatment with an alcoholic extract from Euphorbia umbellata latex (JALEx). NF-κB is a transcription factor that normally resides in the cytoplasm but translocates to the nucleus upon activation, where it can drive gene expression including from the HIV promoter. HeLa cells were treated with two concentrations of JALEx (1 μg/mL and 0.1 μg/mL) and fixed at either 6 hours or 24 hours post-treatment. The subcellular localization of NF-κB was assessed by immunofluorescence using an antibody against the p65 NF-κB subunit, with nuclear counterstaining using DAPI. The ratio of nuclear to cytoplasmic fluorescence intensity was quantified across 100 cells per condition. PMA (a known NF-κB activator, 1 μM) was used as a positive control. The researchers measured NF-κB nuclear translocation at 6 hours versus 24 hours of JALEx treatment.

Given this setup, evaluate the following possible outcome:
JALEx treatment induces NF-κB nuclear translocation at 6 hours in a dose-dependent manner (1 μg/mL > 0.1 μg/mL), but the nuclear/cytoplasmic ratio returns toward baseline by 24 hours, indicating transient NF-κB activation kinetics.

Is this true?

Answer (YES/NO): NO